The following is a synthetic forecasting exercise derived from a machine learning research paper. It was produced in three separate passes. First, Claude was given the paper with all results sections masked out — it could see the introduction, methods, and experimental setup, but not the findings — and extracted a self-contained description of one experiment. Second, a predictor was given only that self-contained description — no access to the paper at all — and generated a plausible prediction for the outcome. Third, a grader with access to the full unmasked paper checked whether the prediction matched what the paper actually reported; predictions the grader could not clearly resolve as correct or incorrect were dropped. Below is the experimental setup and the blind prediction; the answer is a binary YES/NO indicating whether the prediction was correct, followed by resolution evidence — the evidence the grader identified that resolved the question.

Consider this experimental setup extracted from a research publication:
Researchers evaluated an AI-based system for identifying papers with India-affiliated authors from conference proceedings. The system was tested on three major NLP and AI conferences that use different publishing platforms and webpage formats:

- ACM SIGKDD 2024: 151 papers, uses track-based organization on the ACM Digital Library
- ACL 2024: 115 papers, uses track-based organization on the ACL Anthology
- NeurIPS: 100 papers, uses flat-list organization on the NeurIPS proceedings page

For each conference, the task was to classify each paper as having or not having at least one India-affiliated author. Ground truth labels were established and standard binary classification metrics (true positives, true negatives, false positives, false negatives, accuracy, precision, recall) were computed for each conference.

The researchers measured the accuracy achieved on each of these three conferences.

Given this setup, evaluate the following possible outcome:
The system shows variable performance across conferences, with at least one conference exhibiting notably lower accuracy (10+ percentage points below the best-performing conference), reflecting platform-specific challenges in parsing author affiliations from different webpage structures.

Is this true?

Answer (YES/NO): NO